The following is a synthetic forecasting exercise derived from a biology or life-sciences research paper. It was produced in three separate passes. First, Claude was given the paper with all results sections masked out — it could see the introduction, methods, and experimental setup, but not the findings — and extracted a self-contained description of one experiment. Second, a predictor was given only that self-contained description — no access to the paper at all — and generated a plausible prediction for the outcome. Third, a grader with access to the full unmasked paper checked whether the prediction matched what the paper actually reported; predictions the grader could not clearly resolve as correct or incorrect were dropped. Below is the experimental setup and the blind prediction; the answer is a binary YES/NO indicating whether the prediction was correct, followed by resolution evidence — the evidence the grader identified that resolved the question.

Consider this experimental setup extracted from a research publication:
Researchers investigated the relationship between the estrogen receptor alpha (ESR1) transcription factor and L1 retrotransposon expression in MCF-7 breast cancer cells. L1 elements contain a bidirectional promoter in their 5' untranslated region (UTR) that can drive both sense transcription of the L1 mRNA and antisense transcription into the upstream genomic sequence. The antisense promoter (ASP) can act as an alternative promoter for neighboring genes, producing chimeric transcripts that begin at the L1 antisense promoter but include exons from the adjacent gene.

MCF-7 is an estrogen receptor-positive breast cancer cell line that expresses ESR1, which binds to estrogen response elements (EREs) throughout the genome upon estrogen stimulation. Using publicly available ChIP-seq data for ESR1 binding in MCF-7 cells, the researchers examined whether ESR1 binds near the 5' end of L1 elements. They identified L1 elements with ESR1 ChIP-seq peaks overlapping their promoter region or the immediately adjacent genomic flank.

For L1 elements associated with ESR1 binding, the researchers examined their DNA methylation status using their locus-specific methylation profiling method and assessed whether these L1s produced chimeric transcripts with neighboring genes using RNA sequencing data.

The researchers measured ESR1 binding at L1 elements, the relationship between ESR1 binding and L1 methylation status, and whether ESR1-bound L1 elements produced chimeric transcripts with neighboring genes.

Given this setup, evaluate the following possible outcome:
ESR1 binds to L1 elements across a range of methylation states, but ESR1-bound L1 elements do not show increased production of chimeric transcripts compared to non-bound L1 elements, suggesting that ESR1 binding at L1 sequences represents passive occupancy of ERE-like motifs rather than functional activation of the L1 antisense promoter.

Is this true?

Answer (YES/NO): NO